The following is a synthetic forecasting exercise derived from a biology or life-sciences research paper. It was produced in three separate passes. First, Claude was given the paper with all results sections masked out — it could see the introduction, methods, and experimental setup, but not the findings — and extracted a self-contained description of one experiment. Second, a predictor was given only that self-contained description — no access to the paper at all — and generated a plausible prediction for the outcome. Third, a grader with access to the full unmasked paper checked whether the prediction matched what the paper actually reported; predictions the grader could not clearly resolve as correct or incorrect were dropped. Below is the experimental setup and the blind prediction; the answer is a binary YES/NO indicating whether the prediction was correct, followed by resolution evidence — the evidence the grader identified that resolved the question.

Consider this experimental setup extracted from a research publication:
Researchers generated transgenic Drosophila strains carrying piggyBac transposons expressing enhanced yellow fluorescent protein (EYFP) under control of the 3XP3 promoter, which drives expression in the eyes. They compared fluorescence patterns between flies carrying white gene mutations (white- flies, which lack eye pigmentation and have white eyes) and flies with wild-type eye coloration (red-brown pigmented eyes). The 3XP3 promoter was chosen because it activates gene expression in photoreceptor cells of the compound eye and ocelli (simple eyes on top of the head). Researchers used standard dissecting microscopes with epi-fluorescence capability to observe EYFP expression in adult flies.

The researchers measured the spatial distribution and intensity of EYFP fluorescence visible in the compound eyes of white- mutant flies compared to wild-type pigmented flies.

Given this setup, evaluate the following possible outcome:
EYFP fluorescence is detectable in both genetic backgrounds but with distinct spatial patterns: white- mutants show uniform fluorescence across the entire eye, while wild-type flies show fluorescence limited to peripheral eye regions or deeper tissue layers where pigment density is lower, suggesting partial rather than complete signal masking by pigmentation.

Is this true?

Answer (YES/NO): NO